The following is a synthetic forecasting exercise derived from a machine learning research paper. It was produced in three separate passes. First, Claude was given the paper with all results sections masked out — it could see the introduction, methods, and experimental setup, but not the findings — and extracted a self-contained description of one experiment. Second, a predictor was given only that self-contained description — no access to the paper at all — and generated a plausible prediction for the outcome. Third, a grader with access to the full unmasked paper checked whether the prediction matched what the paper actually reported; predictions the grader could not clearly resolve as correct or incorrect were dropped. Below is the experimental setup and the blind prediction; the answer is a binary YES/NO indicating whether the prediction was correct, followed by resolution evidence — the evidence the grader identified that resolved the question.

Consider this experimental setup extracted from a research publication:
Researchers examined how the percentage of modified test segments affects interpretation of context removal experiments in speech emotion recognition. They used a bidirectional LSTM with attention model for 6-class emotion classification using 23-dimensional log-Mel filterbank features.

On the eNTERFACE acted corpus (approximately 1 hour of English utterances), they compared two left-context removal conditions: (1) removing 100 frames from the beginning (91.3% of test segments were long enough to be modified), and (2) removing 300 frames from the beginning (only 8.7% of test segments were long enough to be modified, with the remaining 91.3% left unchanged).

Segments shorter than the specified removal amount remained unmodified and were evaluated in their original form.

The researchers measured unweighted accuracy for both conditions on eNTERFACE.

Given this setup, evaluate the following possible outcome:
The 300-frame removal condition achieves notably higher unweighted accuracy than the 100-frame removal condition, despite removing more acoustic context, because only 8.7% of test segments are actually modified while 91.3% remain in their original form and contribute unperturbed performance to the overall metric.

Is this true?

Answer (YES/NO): YES